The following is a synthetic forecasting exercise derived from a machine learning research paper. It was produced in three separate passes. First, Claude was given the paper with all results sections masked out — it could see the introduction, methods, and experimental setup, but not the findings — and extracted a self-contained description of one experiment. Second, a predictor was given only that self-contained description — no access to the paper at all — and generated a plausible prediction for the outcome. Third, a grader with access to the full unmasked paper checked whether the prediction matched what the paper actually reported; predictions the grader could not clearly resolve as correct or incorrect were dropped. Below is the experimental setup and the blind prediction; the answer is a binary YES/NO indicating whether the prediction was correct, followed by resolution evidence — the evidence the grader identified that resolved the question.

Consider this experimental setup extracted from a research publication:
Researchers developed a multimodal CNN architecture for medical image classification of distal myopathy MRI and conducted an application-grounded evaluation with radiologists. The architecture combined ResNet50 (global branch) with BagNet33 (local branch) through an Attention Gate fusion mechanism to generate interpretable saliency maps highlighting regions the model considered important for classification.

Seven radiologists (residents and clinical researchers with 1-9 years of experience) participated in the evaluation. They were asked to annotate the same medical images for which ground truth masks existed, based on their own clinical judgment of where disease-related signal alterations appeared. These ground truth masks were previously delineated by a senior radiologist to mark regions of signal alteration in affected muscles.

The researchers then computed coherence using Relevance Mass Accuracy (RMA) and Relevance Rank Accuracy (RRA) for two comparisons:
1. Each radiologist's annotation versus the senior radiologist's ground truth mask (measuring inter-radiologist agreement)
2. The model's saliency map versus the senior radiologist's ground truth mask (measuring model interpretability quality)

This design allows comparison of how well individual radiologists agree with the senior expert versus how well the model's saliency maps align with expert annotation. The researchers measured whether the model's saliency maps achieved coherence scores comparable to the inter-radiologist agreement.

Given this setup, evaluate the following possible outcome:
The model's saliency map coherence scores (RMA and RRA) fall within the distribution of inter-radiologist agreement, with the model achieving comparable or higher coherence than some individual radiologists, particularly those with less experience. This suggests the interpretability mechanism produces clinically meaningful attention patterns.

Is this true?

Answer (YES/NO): NO